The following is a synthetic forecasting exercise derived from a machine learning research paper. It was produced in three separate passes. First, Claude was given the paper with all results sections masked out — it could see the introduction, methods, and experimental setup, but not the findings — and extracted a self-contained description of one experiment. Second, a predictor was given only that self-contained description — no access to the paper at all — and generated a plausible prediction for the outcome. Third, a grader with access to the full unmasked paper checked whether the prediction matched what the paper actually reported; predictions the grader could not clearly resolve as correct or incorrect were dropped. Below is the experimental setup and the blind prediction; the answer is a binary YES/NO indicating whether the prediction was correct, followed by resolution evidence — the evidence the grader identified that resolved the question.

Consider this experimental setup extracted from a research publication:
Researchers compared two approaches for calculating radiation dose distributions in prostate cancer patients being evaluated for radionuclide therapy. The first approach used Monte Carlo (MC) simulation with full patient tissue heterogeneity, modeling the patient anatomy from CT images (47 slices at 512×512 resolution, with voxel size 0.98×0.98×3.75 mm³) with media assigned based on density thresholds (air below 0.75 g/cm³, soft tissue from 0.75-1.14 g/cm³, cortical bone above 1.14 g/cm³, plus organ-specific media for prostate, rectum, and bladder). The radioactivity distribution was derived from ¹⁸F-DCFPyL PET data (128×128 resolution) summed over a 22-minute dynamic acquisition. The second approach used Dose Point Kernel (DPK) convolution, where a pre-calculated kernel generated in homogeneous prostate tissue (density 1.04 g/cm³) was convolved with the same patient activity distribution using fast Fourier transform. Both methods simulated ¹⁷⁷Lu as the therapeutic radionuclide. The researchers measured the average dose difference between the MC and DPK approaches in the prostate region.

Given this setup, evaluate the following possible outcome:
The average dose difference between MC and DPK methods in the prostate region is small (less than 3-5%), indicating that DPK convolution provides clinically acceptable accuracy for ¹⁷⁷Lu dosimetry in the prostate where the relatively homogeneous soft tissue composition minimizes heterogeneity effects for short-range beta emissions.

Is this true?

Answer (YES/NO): NO